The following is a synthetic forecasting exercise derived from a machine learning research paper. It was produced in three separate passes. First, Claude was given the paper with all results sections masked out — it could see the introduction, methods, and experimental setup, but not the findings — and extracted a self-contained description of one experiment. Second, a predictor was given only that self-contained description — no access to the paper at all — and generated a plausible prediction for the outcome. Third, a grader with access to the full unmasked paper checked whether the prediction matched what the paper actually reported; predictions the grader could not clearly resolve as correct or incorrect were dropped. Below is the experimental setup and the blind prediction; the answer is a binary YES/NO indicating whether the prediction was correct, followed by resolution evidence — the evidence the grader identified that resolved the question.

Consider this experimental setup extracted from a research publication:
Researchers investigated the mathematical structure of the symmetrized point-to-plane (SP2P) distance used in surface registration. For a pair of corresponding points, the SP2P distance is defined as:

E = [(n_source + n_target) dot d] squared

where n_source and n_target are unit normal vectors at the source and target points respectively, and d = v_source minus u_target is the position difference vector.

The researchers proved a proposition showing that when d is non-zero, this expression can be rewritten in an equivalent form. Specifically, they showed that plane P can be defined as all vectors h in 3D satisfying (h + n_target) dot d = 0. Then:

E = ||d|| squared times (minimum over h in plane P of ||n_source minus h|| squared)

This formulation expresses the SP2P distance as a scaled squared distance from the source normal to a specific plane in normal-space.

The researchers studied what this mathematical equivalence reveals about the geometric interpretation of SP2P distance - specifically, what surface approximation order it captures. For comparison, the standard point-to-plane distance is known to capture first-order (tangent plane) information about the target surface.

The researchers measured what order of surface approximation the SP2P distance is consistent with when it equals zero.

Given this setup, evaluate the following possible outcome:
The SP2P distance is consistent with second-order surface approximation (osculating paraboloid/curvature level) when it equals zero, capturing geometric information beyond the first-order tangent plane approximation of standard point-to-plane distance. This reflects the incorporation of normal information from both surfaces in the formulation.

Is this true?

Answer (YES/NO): YES